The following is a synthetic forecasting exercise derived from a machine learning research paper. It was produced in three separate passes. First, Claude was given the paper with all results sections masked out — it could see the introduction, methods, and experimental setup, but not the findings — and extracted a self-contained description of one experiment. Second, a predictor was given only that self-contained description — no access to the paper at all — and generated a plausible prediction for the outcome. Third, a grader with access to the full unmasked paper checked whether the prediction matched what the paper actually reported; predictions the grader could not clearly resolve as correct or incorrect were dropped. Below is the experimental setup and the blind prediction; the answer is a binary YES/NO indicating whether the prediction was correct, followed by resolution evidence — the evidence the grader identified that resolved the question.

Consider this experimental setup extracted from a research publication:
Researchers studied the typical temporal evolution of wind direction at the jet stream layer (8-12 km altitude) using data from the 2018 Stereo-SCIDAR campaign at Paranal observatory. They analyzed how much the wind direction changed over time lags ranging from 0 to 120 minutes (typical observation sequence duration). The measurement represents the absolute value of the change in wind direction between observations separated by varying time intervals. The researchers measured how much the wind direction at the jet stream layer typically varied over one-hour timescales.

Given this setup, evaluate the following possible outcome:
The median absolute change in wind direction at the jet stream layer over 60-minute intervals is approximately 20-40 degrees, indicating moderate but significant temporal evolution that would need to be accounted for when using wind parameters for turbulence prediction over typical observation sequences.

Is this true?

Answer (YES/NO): NO